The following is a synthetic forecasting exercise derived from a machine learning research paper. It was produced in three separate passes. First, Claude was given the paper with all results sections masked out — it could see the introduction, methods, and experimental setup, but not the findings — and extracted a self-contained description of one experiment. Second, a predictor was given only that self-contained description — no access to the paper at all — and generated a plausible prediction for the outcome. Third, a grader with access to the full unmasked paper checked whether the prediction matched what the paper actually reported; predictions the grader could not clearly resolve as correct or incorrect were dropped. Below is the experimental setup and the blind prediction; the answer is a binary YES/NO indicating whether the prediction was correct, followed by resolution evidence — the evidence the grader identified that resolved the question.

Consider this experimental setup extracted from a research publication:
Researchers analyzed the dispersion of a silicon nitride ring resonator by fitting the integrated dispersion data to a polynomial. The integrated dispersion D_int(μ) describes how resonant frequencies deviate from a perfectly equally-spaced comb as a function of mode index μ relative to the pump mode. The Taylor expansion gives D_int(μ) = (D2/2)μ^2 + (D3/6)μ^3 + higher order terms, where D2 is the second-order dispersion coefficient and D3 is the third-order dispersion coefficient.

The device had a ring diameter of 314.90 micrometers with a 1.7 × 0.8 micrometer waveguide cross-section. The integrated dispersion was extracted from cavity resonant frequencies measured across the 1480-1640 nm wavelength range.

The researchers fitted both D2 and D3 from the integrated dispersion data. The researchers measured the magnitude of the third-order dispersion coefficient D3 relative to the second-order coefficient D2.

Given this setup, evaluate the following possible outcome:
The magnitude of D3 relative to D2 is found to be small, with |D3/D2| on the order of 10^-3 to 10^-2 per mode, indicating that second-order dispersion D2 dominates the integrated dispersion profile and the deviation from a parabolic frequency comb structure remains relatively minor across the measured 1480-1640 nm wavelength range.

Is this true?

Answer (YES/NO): YES